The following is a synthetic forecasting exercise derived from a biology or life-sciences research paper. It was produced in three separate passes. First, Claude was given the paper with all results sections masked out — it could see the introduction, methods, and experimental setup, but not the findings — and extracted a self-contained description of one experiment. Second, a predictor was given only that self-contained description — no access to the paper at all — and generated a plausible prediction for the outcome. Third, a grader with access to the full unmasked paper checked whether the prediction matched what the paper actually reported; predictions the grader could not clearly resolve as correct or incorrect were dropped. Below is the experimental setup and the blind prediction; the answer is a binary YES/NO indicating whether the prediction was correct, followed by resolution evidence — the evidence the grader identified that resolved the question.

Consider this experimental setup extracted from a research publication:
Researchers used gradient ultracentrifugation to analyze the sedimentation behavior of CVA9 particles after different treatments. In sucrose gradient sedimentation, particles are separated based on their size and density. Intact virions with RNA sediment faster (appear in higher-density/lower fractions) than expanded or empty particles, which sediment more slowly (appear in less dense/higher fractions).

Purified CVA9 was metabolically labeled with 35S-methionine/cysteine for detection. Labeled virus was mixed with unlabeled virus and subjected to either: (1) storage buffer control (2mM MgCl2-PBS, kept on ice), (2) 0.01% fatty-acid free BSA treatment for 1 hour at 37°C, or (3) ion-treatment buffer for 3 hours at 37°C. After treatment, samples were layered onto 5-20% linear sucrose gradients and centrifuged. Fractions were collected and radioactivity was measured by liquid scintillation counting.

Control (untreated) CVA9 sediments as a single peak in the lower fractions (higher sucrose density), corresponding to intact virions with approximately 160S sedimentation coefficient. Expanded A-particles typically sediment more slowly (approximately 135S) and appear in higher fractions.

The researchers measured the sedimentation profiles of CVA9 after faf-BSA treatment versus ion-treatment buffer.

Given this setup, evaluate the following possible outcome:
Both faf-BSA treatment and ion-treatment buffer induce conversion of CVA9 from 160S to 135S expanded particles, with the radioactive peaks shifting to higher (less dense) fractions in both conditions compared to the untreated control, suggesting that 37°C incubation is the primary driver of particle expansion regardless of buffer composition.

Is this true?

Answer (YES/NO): NO